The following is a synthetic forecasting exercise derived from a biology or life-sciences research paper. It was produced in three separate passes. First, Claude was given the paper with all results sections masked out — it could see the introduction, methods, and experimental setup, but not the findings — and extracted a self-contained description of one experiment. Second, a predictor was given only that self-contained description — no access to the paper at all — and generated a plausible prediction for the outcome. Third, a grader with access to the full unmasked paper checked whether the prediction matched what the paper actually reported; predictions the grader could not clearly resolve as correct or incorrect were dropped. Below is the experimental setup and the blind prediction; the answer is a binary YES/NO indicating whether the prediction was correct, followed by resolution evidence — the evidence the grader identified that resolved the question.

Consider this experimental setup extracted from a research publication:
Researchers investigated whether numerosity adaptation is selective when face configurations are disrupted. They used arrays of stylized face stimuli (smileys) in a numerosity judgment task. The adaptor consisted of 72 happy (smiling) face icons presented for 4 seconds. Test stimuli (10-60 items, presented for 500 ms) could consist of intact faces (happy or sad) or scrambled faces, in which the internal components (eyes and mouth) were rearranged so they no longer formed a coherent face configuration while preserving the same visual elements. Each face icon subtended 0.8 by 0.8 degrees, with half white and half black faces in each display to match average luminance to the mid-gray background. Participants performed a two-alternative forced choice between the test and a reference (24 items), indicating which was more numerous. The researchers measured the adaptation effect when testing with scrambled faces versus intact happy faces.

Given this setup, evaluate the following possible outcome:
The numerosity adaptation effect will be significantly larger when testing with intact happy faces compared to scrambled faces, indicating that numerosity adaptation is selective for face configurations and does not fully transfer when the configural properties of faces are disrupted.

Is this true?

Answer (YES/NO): NO